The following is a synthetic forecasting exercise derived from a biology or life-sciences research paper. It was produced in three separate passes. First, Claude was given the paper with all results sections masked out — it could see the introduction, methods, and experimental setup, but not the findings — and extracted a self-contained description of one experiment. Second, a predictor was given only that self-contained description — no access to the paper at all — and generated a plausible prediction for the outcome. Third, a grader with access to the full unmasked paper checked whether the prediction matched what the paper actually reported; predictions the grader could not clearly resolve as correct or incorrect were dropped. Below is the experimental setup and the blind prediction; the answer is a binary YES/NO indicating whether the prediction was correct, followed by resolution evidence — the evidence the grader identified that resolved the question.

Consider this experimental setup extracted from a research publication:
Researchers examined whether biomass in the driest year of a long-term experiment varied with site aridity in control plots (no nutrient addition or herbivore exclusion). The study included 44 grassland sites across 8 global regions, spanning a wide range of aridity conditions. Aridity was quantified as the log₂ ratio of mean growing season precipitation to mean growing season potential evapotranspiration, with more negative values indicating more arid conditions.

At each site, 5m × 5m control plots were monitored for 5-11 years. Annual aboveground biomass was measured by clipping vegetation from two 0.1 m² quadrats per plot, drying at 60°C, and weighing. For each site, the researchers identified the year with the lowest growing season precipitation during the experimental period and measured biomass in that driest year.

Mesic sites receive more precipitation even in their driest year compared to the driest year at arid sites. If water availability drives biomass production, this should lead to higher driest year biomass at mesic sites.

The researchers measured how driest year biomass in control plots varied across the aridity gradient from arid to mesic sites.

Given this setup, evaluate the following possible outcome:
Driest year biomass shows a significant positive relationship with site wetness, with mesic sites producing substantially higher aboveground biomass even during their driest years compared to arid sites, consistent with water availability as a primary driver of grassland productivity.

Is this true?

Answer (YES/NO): YES